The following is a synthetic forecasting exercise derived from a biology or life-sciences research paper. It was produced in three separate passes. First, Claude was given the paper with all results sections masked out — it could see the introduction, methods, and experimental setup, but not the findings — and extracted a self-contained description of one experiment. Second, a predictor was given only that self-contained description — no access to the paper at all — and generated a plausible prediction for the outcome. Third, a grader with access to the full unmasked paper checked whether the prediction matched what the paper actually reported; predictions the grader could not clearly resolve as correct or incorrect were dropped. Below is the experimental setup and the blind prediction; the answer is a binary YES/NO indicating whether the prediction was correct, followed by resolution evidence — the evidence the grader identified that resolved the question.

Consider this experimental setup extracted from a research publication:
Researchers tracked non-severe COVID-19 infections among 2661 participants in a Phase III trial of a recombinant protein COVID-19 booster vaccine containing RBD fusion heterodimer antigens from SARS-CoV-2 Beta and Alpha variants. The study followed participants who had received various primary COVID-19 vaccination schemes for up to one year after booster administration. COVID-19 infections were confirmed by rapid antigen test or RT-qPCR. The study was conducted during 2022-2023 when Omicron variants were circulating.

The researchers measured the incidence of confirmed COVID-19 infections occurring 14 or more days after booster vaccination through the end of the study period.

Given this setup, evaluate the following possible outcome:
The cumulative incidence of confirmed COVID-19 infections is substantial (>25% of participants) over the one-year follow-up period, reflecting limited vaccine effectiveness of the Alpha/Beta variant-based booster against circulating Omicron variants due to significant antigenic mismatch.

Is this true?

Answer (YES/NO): NO